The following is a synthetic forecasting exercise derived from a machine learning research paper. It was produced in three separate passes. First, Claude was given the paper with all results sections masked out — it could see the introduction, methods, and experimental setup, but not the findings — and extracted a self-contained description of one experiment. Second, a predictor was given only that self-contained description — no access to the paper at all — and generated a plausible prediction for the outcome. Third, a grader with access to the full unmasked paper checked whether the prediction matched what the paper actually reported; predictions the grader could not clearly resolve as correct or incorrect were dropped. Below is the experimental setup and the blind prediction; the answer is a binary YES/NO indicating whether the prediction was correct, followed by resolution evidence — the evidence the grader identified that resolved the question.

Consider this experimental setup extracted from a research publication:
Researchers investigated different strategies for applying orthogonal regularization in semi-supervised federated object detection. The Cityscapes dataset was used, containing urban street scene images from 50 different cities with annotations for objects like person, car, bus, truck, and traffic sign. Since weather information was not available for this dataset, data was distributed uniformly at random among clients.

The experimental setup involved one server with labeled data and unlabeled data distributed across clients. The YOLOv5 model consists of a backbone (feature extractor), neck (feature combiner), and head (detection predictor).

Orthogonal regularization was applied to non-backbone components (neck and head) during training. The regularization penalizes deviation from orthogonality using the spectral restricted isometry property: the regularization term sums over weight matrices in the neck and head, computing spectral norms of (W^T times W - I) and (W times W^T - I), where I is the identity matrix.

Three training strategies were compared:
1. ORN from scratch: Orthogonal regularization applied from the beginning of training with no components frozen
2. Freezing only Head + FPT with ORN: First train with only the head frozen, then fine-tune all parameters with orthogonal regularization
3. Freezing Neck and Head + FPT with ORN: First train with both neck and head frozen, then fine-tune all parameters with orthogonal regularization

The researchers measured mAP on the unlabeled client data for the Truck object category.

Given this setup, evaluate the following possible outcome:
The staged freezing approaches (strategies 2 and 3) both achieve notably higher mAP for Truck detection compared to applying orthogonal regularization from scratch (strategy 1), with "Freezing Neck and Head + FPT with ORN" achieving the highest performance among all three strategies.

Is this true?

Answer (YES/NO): NO